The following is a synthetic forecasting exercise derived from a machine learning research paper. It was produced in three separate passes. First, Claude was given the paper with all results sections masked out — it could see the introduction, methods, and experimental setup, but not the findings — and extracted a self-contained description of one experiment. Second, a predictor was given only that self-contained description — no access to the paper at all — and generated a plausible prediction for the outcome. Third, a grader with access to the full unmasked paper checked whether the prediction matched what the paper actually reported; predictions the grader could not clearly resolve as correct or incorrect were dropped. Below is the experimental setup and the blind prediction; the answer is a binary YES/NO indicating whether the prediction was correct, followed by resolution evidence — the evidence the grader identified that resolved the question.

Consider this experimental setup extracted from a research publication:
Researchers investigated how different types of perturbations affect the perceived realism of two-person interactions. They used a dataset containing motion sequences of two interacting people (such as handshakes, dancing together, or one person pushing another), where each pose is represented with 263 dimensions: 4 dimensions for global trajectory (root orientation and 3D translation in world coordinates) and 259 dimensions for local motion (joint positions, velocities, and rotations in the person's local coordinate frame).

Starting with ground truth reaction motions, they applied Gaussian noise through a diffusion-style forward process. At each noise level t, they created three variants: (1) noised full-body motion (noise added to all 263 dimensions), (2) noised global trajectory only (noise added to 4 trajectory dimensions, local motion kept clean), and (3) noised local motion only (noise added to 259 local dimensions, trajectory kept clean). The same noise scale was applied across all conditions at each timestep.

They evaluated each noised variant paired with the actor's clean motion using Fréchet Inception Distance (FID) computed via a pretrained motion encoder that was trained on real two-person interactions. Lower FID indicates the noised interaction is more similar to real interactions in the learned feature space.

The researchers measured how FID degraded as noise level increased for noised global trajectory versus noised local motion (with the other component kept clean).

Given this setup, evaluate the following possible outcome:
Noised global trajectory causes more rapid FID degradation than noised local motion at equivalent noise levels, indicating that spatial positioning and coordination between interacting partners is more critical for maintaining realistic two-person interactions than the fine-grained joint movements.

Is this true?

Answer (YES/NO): YES